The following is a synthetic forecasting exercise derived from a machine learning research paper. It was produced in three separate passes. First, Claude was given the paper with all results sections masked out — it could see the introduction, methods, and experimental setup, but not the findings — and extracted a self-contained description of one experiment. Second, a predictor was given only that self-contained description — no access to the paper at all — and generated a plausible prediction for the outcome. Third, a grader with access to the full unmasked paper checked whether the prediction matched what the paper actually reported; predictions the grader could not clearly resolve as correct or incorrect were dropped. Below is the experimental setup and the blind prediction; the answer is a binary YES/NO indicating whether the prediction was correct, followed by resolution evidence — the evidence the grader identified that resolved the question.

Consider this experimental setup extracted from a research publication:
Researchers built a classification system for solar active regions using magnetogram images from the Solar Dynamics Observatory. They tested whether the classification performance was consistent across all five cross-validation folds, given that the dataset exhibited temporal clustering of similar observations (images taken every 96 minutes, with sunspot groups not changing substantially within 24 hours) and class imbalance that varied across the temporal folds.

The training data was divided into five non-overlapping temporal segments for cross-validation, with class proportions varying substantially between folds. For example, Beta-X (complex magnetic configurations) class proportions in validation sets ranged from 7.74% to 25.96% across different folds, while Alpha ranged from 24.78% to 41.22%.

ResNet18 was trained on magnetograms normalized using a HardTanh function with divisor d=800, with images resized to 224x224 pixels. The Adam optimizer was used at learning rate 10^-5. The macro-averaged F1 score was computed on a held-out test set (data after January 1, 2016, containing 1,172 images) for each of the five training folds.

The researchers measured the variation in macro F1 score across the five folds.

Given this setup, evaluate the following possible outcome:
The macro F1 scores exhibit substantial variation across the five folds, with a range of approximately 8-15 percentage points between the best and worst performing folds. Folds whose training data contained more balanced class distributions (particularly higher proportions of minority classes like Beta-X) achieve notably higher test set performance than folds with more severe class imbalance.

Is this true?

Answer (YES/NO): NO